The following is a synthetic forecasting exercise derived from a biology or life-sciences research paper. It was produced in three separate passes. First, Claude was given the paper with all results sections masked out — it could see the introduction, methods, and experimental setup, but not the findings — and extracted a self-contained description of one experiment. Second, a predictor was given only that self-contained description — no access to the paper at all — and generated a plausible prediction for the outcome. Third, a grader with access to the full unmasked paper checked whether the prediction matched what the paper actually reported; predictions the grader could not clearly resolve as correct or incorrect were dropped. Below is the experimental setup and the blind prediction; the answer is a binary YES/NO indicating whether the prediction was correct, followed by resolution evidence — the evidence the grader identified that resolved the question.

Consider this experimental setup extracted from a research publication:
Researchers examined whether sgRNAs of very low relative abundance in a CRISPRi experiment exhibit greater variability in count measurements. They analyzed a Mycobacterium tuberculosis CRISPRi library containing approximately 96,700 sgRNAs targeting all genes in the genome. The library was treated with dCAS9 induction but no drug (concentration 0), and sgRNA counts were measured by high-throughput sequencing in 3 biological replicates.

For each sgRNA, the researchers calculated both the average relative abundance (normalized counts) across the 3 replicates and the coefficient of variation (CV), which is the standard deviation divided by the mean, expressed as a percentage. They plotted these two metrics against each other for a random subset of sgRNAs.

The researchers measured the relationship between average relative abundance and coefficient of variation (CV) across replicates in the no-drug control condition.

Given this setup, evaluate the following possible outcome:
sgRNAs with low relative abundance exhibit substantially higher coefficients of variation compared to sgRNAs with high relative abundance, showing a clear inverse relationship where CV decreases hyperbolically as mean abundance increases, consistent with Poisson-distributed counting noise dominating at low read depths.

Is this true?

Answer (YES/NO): NO